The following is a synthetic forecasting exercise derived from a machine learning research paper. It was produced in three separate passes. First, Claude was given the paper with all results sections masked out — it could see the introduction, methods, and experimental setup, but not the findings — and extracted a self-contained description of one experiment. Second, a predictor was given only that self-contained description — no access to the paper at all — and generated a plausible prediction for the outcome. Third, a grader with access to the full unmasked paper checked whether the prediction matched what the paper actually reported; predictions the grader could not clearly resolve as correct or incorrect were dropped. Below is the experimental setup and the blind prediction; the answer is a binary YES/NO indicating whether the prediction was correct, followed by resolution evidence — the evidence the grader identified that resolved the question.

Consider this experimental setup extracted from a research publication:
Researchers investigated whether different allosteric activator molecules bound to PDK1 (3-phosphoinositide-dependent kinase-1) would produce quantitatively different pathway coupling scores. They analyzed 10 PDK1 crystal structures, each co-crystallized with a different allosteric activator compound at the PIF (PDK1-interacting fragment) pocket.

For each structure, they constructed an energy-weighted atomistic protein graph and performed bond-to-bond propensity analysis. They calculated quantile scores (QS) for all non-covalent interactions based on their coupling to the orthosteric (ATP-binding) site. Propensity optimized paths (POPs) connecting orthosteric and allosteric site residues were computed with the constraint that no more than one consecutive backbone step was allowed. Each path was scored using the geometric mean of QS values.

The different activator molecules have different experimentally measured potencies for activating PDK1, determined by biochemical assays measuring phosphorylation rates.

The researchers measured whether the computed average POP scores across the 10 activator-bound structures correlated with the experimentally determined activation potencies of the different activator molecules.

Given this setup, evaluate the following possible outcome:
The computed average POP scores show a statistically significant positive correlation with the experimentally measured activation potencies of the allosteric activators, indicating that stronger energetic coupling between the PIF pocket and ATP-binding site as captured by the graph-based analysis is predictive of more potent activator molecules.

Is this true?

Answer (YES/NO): NO